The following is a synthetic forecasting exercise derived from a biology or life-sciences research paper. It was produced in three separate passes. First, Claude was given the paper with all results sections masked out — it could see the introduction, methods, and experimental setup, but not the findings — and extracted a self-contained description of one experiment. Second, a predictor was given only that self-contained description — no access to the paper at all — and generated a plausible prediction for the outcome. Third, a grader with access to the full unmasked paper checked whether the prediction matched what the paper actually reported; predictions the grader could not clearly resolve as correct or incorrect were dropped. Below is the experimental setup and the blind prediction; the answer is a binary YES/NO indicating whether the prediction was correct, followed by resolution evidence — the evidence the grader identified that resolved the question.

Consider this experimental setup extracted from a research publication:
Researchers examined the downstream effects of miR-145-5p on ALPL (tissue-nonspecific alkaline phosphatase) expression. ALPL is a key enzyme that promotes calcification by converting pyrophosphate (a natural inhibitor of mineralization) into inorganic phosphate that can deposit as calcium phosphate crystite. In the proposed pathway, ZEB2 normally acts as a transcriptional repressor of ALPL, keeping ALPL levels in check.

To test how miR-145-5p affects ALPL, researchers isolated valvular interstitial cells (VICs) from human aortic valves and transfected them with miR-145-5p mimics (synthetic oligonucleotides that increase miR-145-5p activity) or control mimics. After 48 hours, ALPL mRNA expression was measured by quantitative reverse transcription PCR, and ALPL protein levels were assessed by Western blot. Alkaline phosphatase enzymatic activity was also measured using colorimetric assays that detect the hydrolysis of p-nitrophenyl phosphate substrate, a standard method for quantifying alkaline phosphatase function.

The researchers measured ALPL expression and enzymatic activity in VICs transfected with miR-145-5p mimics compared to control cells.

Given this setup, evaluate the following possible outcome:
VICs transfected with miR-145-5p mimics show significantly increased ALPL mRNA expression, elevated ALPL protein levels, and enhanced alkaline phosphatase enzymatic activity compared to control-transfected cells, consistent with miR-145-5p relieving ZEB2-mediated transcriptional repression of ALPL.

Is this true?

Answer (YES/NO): YES